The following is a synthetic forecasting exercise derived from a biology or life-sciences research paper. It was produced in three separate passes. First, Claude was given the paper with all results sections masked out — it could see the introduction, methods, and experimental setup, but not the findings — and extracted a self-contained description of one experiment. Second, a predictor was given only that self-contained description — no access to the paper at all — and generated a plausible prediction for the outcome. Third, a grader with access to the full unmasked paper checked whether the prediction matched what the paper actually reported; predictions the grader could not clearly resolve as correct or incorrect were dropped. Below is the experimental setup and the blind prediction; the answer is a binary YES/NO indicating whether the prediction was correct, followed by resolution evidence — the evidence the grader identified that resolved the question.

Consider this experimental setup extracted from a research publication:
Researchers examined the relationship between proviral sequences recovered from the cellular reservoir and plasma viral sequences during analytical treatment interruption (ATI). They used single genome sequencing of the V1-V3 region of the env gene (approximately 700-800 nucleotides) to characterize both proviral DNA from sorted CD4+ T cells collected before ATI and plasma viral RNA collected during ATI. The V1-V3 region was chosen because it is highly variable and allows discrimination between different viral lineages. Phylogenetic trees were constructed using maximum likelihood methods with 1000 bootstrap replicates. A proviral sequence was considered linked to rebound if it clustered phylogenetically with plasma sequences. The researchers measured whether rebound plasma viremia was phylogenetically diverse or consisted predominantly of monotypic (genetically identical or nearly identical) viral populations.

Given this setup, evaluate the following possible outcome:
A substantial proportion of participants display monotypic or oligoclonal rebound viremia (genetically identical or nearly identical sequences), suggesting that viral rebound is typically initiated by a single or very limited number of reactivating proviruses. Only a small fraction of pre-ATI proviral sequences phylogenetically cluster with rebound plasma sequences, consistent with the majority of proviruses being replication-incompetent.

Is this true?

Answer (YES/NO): YES